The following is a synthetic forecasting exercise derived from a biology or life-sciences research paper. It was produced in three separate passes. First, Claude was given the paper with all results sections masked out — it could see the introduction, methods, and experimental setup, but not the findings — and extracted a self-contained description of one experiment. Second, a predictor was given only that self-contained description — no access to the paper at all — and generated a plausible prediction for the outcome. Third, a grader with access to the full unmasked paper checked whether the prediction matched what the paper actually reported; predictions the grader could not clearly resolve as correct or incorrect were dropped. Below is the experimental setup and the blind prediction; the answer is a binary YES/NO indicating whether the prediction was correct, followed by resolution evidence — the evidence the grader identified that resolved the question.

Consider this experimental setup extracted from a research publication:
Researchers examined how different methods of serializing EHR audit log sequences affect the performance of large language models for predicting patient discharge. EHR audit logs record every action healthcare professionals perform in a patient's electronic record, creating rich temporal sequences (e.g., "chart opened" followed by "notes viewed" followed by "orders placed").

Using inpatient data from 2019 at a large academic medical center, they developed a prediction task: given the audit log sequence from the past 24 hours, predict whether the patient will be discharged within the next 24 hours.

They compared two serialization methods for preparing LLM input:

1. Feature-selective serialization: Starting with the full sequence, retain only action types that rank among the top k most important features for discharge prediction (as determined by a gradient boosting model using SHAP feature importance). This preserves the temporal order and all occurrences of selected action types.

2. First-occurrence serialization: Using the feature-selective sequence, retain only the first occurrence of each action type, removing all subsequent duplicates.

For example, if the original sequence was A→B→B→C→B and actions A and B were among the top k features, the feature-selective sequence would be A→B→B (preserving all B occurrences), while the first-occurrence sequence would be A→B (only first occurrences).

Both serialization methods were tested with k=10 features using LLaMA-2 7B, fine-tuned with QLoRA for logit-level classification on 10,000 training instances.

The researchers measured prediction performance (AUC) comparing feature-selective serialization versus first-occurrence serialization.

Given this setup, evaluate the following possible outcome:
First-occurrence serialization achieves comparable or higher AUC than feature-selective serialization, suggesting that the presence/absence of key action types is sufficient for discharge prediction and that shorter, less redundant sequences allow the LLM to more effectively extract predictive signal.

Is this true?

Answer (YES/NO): YES